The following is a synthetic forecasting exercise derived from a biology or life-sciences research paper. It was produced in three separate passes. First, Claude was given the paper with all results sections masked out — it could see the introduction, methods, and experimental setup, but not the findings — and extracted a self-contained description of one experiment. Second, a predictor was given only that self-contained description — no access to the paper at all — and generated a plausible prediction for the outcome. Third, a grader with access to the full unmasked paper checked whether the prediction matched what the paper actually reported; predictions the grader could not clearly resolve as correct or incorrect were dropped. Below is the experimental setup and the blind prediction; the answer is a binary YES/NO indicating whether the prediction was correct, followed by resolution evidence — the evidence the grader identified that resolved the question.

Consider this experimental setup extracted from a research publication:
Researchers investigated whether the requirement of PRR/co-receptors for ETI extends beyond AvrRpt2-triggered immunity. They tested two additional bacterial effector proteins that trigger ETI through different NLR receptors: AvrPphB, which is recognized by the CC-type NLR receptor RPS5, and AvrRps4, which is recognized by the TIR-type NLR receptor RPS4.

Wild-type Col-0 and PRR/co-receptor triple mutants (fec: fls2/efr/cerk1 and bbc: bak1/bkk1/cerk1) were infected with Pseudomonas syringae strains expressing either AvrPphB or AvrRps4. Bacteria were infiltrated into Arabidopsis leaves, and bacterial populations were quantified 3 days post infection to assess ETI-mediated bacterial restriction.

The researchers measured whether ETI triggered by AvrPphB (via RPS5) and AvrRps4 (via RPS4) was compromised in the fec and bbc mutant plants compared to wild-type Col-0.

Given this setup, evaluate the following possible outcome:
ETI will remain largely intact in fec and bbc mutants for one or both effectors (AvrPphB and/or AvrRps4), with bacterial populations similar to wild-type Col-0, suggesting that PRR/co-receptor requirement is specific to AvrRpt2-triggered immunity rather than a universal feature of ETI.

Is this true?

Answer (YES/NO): NO